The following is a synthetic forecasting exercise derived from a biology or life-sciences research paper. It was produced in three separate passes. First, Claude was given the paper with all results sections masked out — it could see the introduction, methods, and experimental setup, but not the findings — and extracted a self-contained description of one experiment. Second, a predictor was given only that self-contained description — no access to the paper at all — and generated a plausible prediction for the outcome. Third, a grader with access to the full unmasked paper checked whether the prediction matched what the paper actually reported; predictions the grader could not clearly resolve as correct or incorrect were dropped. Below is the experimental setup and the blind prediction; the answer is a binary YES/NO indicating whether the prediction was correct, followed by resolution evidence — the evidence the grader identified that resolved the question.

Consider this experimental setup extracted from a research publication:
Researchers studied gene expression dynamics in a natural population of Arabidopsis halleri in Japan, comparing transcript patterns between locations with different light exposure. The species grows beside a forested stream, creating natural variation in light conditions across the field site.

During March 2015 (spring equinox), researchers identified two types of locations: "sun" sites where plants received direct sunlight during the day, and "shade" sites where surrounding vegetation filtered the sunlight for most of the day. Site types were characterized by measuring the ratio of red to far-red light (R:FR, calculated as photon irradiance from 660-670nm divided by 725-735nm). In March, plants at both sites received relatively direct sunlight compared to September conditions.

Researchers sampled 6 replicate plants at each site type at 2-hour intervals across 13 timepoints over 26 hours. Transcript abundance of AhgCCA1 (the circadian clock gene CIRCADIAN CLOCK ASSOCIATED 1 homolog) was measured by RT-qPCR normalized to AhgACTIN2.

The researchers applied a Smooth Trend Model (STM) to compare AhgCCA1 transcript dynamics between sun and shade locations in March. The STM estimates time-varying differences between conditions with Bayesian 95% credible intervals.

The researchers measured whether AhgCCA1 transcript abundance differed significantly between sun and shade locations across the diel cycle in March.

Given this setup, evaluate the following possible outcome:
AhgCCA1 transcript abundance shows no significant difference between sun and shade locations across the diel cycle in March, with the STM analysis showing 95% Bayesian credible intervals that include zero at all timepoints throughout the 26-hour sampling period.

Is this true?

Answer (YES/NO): NO